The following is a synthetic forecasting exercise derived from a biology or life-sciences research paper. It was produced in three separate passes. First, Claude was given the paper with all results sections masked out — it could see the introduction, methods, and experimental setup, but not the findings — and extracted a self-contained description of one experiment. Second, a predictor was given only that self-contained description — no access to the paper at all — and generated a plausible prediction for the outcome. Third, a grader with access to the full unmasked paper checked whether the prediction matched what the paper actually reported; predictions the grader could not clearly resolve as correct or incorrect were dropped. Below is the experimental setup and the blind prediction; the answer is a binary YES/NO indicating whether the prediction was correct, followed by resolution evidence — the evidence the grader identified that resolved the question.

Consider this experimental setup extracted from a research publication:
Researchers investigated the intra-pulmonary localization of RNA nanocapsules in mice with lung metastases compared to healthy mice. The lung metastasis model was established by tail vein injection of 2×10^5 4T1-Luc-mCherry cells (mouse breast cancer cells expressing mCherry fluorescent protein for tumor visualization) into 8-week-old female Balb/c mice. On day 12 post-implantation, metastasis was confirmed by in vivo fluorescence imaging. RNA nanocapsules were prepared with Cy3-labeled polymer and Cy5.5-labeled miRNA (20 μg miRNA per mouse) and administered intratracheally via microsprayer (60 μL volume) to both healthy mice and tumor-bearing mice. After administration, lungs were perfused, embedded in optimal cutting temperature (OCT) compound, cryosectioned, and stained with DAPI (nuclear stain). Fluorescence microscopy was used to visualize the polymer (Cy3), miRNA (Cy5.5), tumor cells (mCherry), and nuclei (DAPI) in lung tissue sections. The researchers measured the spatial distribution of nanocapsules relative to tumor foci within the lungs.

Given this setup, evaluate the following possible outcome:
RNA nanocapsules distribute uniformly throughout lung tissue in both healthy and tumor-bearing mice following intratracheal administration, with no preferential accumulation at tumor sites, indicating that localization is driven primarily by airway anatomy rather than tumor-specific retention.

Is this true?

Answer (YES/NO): NO